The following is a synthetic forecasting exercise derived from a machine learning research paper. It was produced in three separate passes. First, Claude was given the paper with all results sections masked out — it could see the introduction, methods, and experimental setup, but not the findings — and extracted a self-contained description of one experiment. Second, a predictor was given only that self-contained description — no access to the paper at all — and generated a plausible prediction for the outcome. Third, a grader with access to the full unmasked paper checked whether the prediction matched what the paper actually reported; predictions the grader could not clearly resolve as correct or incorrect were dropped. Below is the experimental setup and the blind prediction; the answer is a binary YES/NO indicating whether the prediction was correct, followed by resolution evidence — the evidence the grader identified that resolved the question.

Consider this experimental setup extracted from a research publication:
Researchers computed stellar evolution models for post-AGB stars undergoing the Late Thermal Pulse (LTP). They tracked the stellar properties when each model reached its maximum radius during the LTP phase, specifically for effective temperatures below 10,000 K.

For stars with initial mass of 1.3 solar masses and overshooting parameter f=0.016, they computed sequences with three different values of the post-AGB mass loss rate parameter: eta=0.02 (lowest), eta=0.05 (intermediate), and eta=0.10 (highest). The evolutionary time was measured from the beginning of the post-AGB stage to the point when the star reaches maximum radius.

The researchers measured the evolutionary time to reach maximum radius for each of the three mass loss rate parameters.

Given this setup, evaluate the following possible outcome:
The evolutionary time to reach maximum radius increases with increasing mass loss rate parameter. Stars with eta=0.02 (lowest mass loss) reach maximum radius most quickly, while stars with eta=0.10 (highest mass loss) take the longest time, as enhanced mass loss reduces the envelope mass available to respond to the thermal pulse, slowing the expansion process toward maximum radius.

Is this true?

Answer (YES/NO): NO